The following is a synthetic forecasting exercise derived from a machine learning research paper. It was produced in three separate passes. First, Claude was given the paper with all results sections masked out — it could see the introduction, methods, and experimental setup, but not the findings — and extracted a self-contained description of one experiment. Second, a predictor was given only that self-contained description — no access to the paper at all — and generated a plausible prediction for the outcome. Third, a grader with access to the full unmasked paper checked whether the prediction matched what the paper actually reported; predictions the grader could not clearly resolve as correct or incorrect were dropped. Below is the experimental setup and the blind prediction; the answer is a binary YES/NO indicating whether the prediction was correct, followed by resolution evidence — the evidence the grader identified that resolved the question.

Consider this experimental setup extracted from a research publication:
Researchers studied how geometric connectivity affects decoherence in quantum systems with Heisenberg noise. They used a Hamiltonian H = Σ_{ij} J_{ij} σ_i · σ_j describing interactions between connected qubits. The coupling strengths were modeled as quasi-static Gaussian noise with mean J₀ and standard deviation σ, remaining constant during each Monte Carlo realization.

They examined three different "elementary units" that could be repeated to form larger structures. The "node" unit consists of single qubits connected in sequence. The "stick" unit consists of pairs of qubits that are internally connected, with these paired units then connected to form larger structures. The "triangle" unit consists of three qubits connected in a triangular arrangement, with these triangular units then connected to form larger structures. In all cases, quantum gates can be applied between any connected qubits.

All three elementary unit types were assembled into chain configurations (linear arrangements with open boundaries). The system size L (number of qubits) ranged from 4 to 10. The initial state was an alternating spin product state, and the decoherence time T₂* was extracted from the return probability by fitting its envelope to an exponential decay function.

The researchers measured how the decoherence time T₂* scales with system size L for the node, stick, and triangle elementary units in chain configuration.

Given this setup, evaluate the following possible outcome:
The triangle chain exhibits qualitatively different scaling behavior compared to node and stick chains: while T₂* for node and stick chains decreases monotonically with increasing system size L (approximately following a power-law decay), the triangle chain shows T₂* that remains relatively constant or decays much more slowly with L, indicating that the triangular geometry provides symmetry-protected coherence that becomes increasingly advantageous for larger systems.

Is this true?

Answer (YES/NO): NO